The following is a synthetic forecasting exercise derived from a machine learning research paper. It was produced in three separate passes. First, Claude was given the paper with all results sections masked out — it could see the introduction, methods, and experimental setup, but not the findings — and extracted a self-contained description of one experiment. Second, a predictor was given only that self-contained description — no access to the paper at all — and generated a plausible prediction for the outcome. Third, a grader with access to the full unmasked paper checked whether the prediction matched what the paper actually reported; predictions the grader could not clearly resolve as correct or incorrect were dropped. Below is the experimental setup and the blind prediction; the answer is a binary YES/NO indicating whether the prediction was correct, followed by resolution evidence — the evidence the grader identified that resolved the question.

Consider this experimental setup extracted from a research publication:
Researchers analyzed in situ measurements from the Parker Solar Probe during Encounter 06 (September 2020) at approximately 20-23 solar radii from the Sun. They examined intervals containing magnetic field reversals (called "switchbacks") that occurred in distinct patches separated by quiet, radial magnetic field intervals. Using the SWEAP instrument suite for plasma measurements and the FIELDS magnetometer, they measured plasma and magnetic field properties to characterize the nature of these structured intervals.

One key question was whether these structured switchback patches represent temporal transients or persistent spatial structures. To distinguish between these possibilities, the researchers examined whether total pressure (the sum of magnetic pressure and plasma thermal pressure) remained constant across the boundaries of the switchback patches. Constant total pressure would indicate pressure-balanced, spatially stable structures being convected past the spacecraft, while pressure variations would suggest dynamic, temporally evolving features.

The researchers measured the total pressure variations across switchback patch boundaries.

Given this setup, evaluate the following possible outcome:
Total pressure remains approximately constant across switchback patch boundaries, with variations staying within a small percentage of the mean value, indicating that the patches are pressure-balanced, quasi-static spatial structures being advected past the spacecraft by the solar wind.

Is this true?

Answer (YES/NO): YES